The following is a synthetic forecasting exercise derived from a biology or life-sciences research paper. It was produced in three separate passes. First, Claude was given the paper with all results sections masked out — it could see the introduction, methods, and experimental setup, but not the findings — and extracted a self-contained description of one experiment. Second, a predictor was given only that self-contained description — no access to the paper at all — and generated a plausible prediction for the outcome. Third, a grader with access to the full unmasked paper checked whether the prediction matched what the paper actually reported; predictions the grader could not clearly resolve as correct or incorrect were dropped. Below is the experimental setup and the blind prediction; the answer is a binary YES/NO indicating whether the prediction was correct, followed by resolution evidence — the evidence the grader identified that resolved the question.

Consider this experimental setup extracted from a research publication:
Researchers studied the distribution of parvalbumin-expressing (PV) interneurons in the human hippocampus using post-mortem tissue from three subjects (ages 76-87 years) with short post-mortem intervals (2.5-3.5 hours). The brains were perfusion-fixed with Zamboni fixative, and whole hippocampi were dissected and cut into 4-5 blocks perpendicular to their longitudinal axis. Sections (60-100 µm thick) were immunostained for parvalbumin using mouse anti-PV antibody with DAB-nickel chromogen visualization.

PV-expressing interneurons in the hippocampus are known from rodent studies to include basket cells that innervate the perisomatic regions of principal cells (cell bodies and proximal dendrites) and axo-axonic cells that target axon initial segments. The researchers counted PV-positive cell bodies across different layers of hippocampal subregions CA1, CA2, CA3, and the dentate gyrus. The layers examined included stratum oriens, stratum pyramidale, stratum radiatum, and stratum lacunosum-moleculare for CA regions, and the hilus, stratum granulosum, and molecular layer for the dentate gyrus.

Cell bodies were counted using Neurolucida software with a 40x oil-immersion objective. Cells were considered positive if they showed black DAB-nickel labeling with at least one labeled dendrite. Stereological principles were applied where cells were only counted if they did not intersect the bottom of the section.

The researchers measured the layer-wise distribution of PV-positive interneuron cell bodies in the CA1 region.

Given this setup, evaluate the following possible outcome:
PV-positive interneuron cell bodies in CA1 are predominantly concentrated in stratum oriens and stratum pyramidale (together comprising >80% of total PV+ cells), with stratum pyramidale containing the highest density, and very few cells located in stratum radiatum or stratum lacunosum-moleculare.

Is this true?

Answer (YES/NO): NO